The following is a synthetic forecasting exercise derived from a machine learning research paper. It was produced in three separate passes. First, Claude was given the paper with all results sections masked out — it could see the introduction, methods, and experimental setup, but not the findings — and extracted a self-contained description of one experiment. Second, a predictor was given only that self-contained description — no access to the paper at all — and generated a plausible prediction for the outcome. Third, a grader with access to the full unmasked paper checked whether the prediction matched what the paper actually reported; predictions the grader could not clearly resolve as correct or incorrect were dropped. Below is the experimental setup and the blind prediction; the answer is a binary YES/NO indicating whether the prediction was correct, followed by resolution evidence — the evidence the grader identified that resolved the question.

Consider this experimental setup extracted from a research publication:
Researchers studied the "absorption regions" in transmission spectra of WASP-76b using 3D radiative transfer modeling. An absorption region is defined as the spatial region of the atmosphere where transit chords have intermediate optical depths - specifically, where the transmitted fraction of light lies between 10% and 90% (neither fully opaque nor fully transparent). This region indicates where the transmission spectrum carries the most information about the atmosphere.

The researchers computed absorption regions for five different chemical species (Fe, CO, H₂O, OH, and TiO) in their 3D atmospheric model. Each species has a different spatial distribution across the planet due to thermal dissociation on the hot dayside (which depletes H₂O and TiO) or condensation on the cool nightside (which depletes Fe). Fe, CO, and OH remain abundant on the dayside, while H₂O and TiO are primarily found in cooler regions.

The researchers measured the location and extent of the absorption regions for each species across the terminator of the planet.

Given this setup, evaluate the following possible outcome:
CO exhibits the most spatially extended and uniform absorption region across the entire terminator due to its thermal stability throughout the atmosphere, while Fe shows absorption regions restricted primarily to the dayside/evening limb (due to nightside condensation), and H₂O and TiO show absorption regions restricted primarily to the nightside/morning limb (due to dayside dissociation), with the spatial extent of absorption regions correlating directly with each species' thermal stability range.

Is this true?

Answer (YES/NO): NO